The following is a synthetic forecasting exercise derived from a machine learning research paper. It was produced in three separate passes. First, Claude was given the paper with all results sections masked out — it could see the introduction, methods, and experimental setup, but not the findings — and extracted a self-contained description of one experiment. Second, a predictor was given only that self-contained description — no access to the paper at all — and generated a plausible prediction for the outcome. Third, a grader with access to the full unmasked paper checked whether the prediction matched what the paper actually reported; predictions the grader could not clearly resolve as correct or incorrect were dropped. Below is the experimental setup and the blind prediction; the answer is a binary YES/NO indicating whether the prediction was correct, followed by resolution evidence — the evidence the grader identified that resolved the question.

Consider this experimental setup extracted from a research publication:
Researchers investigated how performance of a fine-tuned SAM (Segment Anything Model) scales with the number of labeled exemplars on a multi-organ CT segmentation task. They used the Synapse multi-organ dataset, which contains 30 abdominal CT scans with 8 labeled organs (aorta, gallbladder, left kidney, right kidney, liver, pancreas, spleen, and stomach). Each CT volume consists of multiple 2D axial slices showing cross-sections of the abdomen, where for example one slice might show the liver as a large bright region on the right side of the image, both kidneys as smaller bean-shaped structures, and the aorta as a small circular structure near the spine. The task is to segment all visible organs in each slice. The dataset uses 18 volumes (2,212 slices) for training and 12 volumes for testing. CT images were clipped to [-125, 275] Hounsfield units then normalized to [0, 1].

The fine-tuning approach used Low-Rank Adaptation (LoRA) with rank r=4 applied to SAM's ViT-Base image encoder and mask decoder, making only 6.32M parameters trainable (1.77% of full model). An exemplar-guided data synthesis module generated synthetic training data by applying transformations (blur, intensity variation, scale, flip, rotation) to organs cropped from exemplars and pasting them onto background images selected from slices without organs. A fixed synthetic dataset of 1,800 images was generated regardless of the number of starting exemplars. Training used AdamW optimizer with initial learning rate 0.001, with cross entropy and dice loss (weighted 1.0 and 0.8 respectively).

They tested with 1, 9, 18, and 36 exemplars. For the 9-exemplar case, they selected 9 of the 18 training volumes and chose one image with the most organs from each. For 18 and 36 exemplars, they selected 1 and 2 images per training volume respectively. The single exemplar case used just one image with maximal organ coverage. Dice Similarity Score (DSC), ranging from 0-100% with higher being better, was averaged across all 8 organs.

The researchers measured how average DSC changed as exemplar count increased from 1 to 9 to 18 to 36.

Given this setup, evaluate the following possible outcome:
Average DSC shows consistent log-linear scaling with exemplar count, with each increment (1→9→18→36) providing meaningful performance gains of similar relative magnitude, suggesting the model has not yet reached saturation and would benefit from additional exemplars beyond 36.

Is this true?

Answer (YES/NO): NO